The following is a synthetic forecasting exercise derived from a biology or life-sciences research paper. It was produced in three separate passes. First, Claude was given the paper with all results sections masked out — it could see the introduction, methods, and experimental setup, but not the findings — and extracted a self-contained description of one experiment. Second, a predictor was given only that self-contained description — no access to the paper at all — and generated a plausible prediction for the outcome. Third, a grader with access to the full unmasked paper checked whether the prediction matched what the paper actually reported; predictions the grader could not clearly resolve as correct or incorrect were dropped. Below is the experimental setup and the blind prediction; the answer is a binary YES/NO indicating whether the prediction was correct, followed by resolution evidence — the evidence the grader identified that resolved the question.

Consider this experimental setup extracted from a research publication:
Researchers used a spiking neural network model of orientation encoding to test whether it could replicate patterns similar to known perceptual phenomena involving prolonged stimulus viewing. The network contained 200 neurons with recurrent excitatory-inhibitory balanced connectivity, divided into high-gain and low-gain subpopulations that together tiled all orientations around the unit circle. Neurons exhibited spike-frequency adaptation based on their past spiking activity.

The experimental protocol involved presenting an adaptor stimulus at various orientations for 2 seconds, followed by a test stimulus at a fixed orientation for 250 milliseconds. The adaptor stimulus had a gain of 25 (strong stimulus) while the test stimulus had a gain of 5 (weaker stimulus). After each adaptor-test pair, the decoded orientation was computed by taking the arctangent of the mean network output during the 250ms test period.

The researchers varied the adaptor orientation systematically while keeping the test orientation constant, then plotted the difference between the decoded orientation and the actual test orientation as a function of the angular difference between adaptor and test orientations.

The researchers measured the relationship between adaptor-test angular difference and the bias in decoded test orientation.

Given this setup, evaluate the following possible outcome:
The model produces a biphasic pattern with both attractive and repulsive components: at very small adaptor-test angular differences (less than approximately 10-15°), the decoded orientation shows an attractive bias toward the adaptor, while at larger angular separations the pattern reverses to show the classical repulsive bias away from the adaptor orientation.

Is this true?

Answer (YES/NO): NO